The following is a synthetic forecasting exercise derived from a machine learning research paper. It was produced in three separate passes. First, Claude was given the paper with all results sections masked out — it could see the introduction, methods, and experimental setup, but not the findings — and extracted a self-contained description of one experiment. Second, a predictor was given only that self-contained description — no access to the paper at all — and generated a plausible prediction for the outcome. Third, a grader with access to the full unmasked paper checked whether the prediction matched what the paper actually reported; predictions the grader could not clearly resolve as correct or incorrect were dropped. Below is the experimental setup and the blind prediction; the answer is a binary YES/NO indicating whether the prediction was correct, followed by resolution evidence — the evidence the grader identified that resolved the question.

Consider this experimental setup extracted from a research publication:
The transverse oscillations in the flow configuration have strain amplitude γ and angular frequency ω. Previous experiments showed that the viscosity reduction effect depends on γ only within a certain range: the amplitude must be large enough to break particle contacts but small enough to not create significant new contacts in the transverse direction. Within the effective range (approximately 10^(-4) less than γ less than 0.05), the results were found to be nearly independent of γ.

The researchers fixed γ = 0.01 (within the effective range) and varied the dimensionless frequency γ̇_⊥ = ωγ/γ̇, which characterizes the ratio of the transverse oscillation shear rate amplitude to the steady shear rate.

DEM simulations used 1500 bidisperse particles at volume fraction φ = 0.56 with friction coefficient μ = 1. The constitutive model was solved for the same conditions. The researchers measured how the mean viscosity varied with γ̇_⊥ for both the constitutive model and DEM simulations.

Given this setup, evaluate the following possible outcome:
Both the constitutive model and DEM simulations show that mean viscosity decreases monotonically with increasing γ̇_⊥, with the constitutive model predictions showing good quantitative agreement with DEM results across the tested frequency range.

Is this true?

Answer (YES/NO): NO